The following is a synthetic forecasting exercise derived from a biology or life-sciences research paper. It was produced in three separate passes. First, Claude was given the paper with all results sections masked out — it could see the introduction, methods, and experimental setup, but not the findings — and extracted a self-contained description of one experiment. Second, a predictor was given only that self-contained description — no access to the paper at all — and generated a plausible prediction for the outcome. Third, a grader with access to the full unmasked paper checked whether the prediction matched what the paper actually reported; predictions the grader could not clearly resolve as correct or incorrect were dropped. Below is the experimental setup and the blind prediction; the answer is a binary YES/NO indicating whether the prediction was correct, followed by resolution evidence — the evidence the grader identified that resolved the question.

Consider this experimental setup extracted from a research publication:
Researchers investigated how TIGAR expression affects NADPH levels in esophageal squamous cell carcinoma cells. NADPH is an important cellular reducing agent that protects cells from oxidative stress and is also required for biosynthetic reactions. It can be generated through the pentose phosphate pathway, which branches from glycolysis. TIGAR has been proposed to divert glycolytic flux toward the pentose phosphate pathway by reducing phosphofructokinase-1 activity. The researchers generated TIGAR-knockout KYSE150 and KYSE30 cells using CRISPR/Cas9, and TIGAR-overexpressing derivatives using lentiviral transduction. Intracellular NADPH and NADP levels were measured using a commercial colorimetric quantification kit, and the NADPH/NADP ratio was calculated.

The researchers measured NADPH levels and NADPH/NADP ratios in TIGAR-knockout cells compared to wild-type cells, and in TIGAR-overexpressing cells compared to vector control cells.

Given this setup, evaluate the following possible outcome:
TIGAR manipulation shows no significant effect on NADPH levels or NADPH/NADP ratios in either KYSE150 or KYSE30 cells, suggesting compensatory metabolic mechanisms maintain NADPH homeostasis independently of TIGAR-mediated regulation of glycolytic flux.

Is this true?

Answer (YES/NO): NO